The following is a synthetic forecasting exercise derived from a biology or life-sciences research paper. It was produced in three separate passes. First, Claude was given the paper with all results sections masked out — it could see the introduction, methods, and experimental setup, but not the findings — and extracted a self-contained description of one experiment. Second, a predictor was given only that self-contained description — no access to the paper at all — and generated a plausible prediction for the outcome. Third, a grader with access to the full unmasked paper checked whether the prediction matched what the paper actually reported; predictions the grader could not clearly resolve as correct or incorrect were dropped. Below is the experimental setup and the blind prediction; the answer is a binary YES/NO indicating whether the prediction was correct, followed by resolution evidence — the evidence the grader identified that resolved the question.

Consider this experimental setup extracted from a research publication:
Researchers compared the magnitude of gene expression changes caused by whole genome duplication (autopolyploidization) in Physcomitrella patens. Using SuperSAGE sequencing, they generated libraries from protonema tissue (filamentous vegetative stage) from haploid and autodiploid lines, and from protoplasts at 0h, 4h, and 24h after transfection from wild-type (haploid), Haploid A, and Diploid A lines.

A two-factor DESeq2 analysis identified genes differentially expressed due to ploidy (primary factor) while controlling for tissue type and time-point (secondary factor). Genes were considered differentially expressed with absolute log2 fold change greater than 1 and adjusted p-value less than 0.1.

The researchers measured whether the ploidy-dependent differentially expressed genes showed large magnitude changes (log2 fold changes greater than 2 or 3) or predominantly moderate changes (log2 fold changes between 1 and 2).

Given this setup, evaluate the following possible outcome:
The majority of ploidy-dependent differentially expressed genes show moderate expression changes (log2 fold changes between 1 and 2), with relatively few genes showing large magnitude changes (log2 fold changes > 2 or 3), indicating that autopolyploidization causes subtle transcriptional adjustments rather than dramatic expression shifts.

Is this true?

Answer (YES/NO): YES